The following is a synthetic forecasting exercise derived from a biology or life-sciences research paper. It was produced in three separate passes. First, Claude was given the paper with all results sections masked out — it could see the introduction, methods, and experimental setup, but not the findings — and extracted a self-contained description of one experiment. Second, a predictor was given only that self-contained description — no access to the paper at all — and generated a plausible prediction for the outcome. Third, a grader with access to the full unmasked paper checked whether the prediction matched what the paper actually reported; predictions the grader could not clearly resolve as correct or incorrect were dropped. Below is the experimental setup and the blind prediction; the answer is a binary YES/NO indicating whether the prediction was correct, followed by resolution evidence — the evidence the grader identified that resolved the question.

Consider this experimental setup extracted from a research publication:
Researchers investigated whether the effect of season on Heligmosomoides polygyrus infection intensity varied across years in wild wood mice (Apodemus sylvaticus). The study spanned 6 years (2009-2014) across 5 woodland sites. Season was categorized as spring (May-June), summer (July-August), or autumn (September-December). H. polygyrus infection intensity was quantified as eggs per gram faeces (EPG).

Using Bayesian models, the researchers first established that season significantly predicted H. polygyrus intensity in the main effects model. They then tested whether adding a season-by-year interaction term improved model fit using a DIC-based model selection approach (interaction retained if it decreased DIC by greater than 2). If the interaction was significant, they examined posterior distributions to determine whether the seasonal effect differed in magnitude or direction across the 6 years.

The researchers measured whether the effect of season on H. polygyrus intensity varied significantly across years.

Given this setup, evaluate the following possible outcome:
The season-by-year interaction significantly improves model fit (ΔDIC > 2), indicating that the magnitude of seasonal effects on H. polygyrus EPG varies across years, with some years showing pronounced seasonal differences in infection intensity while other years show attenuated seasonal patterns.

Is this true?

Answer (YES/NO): YES